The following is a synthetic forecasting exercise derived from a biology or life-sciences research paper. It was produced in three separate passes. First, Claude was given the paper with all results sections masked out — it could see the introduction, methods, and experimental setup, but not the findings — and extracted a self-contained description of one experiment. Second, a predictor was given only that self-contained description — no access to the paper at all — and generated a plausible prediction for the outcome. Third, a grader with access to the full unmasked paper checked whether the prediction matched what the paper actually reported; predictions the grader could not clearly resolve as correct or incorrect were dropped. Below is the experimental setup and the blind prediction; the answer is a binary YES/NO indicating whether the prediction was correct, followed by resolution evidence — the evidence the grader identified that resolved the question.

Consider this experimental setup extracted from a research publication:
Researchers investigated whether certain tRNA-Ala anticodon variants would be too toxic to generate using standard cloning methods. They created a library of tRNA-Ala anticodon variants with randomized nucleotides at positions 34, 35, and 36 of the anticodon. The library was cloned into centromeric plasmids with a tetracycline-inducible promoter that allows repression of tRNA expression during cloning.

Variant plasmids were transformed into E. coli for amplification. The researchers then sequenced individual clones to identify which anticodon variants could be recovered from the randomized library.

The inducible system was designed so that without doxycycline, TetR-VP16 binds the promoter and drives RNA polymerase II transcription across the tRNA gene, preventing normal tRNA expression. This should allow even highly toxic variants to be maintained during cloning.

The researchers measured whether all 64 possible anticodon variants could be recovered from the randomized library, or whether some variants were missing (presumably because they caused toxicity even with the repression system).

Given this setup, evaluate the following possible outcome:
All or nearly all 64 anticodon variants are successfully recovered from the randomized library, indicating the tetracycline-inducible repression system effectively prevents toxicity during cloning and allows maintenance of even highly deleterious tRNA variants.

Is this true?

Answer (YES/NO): NO